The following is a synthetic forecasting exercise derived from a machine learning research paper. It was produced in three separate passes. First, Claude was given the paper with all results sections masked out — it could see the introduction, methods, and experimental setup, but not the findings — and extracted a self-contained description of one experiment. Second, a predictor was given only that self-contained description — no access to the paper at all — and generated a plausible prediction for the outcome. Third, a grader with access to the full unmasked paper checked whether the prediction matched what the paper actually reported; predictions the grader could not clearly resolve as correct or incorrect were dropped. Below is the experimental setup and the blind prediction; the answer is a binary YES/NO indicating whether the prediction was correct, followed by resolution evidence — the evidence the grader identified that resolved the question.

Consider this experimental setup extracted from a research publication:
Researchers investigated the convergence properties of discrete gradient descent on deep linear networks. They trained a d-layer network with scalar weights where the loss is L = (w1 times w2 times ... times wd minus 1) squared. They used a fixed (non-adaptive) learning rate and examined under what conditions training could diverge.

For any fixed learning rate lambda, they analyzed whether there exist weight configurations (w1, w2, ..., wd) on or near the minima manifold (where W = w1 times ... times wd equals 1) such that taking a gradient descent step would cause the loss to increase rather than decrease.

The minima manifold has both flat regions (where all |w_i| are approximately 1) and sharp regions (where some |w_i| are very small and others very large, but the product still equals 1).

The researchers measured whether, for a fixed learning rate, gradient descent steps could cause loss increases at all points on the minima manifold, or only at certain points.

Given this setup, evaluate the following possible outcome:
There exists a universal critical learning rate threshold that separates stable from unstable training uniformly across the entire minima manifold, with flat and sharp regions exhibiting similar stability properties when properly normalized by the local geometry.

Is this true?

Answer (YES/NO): NO